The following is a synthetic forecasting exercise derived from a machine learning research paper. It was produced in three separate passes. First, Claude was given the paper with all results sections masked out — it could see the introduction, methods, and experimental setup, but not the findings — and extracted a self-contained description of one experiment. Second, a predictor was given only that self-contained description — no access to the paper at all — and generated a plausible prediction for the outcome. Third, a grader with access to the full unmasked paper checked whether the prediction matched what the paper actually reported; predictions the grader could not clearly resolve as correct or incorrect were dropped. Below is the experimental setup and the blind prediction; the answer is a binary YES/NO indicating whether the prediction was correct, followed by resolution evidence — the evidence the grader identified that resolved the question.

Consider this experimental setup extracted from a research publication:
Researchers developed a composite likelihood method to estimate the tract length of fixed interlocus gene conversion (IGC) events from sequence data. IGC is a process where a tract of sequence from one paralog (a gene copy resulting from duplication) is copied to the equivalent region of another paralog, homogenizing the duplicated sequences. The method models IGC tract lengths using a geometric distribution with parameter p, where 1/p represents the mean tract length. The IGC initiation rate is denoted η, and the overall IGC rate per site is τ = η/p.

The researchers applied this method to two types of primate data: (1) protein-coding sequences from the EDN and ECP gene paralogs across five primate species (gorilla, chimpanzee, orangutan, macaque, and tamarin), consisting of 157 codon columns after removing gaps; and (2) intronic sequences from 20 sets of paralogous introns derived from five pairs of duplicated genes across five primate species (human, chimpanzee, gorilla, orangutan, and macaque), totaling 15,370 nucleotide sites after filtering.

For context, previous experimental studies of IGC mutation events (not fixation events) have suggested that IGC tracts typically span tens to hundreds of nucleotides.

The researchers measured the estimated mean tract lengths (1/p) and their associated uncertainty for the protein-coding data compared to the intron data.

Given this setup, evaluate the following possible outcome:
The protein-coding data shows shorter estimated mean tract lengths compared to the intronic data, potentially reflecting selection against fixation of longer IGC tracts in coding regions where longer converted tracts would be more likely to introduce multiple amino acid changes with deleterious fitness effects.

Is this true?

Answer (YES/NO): YES